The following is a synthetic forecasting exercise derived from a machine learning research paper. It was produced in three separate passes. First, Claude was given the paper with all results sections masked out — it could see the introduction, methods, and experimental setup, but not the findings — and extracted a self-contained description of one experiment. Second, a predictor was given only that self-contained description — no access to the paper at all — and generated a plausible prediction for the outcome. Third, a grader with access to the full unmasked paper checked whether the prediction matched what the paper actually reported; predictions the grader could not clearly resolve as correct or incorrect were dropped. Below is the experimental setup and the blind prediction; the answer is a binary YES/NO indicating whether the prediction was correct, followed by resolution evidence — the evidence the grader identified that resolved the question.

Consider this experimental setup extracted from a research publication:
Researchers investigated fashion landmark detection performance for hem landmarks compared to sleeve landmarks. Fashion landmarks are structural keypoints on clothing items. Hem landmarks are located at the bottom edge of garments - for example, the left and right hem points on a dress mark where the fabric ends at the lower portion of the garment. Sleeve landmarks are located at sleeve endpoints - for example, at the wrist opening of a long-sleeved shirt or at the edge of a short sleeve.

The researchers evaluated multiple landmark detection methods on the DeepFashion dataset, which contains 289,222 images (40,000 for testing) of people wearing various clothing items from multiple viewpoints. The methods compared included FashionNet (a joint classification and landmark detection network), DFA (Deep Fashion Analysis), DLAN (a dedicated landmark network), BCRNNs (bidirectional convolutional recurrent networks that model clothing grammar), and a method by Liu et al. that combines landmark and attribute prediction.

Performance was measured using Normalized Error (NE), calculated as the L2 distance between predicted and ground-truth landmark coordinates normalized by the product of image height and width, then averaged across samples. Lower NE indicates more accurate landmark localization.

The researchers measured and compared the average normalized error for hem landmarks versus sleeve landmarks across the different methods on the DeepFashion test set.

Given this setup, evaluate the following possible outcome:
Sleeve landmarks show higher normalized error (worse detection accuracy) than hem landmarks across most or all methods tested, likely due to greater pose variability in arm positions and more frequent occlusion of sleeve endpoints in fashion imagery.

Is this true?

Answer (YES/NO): NO